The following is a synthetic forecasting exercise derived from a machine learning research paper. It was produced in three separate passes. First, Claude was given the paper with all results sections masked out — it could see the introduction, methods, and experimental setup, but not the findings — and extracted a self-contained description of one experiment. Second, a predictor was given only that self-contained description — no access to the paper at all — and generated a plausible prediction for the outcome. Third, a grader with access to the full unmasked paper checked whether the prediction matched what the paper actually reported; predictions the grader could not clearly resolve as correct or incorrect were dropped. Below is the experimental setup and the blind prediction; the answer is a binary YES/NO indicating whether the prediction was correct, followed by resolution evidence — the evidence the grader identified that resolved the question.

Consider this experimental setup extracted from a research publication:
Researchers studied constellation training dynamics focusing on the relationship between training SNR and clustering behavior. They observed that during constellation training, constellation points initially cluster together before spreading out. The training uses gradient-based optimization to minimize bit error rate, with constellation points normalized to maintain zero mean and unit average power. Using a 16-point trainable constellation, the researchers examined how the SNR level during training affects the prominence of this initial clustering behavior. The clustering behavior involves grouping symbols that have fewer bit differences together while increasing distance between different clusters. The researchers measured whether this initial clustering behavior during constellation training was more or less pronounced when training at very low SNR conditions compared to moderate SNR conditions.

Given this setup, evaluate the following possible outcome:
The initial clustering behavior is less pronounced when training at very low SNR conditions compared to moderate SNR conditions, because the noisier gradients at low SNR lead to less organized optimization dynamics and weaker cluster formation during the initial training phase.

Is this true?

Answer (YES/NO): NO